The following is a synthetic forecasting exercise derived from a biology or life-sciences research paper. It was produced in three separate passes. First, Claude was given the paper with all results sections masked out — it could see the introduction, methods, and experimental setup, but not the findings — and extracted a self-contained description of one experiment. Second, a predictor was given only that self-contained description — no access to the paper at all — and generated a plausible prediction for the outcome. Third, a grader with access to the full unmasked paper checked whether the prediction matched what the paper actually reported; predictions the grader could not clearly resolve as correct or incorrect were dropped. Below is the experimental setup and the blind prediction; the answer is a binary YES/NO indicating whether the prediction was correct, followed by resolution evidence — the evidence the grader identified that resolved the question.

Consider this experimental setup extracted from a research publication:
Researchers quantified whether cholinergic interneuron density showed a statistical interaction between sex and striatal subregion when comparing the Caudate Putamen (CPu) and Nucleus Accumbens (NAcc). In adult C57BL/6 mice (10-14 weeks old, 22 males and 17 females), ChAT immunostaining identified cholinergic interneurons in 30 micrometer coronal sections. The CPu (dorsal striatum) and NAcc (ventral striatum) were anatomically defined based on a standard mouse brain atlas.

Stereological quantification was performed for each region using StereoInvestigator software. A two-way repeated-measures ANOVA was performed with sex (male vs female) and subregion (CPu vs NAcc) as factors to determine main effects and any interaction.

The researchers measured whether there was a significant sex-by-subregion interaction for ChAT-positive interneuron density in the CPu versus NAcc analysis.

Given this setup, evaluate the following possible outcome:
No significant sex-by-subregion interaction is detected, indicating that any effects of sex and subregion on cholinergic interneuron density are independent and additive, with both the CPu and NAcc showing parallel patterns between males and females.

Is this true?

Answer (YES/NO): YES